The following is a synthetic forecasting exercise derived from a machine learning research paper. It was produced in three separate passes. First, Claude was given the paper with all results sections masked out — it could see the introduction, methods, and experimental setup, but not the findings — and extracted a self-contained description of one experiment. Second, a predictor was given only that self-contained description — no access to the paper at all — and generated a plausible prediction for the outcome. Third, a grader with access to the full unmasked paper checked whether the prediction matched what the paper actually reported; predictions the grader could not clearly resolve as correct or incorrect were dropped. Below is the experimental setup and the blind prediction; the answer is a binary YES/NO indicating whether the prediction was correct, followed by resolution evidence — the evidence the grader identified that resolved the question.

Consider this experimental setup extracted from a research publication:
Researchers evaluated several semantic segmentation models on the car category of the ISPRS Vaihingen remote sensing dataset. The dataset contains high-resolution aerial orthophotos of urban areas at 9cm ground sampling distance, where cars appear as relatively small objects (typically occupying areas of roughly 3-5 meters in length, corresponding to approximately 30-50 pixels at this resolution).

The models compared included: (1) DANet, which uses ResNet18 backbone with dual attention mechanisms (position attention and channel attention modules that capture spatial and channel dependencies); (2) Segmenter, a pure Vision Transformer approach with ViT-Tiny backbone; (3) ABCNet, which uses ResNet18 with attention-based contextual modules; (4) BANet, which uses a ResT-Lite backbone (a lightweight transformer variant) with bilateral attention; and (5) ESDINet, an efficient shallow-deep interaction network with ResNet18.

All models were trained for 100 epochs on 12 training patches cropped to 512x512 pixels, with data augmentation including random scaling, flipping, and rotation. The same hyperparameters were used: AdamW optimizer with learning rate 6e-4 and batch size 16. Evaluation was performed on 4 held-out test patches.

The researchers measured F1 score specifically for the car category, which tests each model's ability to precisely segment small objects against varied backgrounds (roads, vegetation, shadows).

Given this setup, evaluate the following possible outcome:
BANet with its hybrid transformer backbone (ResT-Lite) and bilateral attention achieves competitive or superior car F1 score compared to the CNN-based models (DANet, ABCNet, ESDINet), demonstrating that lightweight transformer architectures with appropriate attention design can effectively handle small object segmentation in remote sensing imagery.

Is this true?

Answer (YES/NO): YES